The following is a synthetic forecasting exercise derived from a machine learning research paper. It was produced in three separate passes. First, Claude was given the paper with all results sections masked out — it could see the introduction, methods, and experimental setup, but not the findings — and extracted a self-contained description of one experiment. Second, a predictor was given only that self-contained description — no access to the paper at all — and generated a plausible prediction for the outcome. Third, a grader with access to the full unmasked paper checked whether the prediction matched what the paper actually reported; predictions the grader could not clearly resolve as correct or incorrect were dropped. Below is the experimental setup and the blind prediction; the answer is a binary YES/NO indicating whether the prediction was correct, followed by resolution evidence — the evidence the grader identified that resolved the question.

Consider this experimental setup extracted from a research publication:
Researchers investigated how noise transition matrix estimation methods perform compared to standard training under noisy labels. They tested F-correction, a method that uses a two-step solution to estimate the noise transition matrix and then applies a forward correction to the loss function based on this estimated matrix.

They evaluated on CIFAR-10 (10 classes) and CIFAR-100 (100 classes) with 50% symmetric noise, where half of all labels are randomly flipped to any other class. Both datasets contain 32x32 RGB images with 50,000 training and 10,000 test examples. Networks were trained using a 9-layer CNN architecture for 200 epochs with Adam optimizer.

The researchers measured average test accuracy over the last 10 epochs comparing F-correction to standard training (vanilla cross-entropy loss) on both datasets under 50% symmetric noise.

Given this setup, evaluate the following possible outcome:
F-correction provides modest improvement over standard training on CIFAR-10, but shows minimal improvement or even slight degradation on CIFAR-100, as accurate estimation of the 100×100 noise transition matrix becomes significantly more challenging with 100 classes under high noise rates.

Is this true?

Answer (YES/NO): NO